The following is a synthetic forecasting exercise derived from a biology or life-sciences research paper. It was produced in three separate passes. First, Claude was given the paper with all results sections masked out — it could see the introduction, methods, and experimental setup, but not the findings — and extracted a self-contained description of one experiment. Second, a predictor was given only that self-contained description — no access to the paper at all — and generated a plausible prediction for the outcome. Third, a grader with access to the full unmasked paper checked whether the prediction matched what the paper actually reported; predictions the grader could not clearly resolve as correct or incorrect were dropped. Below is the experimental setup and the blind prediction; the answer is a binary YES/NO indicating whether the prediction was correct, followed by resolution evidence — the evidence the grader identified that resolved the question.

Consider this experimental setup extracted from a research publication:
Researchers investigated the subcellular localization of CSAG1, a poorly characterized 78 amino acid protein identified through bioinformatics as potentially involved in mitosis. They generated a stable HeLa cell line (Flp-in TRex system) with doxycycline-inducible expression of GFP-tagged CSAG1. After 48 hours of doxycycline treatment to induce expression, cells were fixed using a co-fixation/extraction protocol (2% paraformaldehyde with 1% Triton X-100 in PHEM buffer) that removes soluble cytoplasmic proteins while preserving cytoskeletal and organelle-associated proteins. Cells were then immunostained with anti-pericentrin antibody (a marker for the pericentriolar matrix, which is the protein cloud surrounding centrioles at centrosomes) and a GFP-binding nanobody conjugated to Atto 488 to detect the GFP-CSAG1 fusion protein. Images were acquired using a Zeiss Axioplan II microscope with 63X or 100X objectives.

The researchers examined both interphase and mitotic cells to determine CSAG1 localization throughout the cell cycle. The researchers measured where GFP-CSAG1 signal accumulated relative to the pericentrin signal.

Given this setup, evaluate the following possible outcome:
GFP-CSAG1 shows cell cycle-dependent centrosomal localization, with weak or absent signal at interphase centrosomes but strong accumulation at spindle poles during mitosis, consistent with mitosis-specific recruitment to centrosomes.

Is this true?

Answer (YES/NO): NO